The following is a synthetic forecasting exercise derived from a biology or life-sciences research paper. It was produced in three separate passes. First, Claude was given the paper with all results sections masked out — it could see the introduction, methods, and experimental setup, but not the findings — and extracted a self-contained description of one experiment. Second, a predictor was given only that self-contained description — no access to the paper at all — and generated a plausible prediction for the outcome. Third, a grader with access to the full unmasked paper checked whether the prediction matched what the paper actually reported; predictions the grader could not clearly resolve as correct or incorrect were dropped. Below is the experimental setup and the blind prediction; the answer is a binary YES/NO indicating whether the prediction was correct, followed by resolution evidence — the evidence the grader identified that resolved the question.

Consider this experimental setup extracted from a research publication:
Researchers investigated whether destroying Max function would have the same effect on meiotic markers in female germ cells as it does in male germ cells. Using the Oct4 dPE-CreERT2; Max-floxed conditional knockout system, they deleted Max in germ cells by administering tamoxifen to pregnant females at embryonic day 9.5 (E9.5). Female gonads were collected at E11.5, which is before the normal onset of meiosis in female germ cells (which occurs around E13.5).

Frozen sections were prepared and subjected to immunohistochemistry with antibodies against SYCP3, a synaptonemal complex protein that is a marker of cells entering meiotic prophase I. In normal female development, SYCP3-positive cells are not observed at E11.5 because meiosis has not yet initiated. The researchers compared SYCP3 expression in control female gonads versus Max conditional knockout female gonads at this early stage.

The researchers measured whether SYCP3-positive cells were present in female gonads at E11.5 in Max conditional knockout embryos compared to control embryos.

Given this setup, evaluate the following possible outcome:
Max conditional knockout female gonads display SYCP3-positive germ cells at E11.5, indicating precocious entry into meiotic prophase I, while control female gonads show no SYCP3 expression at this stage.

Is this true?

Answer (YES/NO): YES